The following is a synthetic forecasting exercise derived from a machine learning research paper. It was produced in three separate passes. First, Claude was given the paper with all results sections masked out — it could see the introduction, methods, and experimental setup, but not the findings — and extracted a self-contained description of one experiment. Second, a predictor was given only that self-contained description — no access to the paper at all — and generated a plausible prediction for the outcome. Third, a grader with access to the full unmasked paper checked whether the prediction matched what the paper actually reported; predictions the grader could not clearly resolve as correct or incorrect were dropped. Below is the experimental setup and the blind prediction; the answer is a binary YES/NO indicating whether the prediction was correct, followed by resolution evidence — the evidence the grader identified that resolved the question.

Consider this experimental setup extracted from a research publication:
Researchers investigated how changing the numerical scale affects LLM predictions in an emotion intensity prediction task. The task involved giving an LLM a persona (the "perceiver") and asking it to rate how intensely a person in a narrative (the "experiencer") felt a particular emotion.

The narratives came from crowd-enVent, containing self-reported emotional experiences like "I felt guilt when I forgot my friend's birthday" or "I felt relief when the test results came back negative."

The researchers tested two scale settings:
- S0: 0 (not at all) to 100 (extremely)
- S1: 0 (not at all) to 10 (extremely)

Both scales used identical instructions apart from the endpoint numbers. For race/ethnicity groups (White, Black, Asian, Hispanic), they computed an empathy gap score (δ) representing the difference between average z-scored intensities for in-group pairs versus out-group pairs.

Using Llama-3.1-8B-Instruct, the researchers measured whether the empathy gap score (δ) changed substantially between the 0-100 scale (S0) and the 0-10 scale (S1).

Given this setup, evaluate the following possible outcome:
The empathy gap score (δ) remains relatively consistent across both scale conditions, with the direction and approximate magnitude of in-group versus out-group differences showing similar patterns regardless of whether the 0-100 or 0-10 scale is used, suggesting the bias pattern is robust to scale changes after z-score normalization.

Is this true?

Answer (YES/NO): YES